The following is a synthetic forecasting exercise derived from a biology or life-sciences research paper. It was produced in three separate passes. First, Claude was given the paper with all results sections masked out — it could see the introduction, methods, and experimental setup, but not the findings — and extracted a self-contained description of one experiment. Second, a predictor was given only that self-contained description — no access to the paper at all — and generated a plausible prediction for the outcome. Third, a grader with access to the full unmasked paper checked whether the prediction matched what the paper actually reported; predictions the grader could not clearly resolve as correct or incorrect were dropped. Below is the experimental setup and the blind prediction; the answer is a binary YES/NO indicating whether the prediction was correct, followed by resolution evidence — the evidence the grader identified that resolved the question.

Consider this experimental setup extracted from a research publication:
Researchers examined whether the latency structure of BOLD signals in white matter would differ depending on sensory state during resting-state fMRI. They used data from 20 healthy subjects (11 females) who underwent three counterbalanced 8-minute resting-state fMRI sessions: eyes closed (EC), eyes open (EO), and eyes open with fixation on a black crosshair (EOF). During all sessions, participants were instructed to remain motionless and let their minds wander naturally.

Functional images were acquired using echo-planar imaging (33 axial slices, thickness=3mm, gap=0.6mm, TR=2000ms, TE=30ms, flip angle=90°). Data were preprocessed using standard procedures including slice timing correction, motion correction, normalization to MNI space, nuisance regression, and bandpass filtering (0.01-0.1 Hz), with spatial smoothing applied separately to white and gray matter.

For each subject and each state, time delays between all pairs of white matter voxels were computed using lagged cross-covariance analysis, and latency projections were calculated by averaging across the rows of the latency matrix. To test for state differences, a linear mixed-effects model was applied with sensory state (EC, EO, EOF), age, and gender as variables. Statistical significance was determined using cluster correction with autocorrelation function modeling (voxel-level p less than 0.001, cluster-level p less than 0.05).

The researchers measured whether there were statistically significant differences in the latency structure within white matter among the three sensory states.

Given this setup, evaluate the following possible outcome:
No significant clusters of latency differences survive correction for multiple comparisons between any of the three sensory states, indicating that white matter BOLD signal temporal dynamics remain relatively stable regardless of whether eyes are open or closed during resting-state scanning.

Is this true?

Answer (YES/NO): NO